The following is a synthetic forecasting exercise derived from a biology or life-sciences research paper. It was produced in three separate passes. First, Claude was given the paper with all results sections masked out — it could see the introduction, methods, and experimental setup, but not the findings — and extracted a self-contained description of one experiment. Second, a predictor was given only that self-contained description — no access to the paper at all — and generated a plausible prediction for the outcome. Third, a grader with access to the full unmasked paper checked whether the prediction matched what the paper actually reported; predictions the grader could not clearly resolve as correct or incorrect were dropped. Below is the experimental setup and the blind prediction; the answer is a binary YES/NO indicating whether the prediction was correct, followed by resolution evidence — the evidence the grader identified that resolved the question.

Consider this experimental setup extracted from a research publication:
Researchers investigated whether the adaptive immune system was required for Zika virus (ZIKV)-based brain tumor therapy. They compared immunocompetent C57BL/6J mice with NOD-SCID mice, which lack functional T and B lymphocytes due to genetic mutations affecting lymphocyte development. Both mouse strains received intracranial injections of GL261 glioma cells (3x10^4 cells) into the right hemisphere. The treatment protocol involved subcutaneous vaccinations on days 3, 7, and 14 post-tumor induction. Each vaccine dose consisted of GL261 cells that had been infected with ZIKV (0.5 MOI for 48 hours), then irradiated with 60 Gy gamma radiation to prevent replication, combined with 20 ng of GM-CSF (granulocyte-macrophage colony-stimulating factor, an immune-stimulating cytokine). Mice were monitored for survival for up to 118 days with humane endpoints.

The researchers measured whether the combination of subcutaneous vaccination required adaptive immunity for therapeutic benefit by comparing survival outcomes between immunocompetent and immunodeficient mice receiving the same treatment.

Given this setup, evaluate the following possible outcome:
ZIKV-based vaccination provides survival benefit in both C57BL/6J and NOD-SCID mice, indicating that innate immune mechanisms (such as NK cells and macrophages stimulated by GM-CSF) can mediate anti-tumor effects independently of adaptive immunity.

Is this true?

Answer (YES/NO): NO